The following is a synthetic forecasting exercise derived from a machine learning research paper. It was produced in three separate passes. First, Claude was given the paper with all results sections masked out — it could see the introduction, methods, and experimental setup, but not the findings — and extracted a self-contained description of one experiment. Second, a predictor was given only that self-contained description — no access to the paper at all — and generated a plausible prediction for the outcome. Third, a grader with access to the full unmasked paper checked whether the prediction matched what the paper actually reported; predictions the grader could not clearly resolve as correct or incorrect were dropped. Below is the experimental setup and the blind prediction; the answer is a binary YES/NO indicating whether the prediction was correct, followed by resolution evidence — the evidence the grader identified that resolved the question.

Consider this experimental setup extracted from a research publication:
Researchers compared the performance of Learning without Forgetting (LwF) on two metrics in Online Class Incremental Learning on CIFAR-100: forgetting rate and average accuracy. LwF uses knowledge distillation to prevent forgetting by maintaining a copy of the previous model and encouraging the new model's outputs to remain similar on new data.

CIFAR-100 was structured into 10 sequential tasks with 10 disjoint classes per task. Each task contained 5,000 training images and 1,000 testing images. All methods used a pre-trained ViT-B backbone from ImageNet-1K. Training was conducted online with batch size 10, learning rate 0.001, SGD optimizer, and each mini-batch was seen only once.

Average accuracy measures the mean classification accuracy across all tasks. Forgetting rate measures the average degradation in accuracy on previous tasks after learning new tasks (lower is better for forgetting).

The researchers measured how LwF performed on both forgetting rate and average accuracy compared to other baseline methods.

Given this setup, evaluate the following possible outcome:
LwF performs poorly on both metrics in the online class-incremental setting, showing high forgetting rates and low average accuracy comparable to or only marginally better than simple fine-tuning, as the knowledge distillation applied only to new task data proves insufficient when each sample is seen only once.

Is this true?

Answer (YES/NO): NO